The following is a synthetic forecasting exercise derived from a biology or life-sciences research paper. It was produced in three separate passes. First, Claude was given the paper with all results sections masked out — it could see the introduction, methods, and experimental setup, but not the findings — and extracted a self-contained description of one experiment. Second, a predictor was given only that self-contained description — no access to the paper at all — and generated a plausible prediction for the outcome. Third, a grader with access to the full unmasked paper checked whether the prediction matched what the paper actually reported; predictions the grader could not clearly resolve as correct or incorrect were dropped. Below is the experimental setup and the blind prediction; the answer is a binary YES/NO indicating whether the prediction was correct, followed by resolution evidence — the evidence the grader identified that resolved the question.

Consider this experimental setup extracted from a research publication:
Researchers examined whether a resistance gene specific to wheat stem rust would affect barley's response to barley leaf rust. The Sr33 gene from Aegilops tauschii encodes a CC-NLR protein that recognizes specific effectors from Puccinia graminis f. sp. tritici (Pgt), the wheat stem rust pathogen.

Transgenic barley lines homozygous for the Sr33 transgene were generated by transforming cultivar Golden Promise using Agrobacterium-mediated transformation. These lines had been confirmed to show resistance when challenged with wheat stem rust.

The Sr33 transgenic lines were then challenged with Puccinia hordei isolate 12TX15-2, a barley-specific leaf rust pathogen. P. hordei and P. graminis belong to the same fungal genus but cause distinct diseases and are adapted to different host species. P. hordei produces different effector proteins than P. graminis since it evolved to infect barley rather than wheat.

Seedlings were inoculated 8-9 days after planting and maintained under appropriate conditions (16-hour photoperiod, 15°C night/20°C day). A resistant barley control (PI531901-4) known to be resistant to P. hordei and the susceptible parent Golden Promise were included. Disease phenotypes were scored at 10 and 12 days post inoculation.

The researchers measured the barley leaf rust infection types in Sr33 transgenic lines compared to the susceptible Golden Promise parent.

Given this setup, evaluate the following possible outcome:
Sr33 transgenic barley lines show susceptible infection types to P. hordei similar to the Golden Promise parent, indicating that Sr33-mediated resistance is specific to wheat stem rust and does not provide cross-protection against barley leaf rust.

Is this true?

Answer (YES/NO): YES